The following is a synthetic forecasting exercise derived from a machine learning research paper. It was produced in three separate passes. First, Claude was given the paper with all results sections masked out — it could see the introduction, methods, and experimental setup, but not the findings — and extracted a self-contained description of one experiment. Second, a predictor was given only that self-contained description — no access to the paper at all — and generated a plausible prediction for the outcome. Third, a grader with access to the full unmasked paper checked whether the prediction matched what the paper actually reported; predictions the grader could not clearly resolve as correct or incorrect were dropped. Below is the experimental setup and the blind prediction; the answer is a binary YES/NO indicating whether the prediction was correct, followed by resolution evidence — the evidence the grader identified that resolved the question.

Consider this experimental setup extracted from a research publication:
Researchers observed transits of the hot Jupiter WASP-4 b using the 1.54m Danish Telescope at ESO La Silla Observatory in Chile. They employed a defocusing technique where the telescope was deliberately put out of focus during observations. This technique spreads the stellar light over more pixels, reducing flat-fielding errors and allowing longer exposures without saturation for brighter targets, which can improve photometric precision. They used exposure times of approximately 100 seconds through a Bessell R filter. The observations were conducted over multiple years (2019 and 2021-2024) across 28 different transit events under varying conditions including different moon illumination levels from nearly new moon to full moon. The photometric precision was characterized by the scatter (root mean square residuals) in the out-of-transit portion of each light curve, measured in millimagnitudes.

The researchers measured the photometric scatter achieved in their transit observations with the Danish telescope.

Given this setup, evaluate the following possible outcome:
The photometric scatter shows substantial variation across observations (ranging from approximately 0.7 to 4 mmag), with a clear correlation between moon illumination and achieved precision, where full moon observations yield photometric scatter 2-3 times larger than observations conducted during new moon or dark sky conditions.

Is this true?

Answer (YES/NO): NO